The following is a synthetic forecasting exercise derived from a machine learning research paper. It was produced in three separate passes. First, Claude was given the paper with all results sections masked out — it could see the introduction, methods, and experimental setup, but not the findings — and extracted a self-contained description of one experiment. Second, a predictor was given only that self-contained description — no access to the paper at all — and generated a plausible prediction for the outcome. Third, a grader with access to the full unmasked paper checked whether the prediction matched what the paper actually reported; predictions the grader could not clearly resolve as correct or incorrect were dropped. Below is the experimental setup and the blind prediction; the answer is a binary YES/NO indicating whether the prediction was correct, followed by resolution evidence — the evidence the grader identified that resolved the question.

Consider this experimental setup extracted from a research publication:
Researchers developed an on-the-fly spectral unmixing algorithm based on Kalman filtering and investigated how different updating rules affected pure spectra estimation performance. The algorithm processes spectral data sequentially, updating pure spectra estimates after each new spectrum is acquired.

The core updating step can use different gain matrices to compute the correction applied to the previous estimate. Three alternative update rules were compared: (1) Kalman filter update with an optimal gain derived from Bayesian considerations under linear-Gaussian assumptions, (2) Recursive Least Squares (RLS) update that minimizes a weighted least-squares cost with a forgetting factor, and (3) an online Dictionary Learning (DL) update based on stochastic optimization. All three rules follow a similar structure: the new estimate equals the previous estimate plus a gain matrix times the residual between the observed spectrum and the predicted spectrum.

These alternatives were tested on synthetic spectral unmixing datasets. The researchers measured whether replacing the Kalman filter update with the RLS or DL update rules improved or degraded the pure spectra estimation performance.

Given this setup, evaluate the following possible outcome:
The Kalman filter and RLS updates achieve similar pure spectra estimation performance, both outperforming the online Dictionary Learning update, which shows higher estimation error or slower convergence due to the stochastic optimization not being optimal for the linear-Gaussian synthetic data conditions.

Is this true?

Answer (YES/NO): NO